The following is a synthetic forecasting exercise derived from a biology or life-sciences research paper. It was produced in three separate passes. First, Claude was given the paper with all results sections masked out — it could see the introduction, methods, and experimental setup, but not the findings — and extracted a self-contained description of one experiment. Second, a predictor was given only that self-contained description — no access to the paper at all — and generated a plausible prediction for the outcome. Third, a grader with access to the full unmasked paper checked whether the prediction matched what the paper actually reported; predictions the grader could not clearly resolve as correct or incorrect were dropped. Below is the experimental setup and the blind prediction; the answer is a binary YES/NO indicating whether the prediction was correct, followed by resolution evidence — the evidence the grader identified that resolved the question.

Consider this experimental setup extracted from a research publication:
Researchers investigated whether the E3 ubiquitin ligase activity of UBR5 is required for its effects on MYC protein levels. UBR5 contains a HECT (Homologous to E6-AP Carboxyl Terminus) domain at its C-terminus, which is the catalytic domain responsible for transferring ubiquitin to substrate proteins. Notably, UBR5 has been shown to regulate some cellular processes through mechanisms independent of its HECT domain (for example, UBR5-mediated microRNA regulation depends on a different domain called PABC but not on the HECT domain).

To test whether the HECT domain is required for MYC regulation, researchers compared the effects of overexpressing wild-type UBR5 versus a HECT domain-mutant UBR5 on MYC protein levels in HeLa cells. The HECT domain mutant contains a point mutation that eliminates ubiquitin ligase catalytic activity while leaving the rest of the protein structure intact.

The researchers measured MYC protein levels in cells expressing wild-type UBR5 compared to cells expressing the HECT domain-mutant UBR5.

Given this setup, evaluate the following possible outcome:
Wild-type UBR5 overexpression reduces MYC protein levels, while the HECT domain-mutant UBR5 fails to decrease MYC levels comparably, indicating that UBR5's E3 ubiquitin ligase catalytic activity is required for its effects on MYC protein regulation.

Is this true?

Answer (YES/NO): YES